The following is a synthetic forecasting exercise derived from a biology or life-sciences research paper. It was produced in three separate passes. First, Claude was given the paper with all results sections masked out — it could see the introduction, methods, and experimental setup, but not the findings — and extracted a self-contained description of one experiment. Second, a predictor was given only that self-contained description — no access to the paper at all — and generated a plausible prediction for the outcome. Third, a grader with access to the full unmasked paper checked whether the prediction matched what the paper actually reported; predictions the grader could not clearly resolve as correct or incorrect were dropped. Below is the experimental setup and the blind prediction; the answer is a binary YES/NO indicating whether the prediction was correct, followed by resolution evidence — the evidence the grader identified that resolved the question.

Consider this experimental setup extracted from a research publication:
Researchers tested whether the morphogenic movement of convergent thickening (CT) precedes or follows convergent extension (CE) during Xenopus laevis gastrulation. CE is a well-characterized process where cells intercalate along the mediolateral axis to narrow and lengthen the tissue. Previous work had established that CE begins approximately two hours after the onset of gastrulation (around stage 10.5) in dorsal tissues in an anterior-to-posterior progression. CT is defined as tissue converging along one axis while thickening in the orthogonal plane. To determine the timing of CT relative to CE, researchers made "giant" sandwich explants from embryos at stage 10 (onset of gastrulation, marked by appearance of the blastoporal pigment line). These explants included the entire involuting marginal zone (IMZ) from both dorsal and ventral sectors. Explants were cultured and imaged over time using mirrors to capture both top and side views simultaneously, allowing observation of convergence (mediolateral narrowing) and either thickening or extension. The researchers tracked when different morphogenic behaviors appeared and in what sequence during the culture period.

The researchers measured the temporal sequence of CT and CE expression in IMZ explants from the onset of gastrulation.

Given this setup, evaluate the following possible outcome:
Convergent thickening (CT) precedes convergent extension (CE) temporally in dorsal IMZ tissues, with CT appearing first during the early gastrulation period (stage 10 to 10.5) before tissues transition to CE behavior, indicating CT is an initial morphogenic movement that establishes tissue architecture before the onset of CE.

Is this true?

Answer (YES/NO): YES